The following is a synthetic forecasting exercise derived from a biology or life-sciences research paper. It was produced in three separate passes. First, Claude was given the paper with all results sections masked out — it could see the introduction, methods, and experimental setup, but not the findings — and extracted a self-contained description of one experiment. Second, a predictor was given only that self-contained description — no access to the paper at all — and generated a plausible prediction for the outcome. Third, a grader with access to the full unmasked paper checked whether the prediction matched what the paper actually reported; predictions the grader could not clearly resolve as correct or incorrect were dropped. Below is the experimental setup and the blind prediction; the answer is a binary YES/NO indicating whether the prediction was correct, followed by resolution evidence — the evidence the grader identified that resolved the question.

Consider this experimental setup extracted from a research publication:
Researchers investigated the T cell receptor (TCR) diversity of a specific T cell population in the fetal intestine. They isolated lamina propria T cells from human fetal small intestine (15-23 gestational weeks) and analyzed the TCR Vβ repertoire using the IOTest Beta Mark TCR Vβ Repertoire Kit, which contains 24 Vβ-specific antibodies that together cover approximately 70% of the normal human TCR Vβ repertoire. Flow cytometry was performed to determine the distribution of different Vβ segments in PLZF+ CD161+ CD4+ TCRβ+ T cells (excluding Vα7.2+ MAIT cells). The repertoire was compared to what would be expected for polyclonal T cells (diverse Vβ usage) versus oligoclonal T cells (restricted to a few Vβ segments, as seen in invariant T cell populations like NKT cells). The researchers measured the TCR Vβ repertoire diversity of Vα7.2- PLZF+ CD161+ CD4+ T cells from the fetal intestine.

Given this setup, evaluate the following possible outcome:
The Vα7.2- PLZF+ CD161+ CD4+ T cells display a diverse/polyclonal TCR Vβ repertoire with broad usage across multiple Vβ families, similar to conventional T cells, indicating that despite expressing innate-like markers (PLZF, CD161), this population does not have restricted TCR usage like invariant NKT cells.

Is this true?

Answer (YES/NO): YES